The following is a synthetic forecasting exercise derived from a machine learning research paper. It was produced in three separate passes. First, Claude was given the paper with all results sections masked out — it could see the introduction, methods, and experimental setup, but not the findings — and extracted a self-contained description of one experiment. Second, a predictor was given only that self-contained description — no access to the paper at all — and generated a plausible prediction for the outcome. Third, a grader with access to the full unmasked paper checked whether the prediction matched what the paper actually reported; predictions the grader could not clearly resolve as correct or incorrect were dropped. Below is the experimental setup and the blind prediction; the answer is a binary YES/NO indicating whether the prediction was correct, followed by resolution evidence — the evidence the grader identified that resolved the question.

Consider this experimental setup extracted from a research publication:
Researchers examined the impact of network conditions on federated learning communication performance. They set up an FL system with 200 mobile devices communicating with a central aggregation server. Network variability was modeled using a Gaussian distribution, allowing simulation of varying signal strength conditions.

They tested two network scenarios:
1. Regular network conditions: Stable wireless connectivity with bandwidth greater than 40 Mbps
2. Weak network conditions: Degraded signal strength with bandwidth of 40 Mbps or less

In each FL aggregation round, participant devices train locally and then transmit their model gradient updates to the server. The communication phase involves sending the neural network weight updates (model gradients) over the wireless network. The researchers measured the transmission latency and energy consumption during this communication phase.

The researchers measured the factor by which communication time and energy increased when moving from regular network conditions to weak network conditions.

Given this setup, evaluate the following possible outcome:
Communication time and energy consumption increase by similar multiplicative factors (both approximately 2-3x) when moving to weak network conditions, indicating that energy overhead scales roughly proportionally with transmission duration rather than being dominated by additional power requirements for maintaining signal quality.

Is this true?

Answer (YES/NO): NO